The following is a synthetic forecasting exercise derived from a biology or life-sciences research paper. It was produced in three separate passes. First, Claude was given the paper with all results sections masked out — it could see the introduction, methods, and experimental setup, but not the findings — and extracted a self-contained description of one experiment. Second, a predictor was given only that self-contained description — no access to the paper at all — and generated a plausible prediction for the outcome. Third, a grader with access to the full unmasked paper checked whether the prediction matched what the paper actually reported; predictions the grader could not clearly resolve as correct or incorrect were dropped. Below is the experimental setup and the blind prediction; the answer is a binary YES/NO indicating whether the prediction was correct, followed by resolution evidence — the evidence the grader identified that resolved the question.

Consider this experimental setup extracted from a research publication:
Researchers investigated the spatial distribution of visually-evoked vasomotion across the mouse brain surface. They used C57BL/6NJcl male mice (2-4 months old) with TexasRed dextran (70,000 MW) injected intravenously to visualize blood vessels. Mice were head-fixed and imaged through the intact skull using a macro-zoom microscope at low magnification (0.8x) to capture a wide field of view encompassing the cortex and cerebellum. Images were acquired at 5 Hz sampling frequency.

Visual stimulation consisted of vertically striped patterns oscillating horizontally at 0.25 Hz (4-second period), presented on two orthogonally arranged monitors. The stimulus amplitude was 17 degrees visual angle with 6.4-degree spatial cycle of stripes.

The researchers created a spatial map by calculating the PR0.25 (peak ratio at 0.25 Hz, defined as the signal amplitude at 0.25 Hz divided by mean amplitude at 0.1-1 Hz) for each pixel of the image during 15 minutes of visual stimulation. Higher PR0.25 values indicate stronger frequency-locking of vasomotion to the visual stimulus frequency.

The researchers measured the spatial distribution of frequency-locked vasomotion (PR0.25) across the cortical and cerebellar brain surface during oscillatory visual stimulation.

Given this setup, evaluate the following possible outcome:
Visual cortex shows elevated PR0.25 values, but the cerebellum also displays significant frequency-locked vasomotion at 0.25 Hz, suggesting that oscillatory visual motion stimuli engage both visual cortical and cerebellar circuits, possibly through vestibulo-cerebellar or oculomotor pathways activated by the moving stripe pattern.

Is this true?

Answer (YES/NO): NO